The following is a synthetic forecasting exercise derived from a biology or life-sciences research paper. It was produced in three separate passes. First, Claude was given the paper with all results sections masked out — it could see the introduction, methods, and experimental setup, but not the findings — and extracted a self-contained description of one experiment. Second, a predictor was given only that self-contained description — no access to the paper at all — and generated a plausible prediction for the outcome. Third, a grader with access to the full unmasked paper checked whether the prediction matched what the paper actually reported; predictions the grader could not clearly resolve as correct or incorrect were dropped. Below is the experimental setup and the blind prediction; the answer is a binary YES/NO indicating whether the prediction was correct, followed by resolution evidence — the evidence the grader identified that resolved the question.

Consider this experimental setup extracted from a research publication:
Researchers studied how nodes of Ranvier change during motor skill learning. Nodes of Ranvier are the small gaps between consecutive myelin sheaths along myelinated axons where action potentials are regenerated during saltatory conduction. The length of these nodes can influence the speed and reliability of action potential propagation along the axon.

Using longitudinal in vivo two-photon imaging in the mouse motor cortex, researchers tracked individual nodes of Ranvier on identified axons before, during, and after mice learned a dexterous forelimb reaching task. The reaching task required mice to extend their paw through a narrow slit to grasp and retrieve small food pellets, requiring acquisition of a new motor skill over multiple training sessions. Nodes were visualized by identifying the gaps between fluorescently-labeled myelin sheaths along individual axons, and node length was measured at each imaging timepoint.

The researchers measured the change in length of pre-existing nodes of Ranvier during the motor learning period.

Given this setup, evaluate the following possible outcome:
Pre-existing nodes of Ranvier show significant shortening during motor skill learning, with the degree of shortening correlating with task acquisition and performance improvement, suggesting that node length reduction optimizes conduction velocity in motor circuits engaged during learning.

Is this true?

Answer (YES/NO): NO